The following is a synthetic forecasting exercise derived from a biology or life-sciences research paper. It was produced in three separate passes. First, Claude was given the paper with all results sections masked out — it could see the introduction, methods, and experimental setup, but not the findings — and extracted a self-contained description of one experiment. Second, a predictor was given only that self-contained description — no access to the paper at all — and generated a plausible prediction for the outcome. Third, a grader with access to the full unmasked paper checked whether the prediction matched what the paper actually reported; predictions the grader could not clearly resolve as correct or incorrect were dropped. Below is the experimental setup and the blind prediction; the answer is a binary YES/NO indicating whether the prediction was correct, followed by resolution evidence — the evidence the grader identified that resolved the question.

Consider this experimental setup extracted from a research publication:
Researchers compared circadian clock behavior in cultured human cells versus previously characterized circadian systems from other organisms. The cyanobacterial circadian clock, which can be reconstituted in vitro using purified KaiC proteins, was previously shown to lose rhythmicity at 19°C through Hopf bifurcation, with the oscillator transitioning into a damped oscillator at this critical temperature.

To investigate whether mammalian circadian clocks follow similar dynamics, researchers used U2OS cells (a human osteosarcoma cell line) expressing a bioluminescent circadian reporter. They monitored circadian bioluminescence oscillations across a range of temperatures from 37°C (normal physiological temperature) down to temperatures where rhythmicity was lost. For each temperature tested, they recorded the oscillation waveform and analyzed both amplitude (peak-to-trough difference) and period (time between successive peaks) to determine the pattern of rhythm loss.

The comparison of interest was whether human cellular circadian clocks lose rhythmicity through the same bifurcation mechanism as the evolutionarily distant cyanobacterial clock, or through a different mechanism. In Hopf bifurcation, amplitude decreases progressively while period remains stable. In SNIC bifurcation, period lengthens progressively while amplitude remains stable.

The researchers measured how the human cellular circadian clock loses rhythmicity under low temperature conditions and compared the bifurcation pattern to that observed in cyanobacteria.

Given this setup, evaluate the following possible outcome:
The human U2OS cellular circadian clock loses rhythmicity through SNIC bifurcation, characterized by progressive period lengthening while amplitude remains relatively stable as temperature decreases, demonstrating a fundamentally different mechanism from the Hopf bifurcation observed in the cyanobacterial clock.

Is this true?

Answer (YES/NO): NO